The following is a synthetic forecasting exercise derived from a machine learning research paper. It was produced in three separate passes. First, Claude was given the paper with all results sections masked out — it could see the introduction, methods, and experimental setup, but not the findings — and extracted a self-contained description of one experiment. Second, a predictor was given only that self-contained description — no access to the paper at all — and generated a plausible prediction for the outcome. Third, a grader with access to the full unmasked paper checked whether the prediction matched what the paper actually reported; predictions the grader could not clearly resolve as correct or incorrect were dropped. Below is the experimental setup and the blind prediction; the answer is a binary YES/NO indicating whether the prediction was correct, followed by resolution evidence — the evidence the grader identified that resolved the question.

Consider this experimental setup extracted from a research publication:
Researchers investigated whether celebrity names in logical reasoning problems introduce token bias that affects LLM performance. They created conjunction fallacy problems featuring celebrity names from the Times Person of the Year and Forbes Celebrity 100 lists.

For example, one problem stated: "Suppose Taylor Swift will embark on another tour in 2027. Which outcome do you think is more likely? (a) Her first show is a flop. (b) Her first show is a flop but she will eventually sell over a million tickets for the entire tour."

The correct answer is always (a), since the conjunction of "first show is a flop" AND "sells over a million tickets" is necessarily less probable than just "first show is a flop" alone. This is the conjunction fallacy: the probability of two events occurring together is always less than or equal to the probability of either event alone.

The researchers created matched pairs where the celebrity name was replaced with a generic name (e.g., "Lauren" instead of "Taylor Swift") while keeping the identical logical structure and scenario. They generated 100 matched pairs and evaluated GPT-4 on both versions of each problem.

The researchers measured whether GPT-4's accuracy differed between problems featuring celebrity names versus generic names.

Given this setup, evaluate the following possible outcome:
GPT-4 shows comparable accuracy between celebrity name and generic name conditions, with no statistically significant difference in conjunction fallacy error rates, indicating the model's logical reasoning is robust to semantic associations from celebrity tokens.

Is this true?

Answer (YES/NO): NO